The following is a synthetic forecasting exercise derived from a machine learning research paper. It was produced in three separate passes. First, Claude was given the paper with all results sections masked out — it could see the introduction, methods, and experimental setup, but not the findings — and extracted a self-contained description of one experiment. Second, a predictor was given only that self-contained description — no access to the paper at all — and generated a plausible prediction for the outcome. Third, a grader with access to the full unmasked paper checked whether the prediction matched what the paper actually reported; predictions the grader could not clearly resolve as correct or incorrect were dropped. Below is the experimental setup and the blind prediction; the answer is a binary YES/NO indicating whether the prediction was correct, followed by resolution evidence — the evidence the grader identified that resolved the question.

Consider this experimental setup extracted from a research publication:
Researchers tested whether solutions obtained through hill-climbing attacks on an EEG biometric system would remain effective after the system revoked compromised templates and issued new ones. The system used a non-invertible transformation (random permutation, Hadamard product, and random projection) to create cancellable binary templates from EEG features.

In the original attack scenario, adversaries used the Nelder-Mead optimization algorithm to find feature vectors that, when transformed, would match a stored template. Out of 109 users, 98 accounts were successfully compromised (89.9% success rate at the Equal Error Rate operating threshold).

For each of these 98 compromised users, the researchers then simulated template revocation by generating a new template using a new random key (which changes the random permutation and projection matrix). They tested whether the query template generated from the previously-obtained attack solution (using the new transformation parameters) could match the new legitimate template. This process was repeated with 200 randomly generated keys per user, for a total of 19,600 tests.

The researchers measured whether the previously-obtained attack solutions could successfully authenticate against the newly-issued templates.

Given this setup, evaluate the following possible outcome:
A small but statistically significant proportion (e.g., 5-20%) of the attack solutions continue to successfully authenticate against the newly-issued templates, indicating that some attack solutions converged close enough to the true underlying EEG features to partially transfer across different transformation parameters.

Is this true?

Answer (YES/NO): NO